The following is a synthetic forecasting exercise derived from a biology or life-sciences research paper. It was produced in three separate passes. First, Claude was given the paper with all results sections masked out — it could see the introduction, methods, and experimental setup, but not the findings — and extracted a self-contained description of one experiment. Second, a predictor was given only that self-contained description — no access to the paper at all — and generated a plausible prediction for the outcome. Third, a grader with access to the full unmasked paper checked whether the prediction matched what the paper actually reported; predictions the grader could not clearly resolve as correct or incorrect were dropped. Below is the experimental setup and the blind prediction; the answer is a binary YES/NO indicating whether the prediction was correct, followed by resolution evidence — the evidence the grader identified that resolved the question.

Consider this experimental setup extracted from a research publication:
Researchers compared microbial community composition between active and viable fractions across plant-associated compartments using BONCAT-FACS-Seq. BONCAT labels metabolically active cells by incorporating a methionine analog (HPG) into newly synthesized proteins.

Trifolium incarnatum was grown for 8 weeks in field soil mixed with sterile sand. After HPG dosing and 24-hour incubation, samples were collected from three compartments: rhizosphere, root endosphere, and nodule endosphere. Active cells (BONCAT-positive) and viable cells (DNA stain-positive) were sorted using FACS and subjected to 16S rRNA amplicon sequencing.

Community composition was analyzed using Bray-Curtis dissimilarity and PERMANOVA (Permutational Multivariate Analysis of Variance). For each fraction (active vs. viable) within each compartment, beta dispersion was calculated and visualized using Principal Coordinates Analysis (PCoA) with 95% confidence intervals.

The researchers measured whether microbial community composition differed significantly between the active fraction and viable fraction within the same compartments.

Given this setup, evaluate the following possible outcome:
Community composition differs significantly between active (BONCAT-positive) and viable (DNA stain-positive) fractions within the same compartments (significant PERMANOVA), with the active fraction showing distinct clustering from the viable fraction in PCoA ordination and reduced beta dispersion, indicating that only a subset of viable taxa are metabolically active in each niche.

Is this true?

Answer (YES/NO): NO